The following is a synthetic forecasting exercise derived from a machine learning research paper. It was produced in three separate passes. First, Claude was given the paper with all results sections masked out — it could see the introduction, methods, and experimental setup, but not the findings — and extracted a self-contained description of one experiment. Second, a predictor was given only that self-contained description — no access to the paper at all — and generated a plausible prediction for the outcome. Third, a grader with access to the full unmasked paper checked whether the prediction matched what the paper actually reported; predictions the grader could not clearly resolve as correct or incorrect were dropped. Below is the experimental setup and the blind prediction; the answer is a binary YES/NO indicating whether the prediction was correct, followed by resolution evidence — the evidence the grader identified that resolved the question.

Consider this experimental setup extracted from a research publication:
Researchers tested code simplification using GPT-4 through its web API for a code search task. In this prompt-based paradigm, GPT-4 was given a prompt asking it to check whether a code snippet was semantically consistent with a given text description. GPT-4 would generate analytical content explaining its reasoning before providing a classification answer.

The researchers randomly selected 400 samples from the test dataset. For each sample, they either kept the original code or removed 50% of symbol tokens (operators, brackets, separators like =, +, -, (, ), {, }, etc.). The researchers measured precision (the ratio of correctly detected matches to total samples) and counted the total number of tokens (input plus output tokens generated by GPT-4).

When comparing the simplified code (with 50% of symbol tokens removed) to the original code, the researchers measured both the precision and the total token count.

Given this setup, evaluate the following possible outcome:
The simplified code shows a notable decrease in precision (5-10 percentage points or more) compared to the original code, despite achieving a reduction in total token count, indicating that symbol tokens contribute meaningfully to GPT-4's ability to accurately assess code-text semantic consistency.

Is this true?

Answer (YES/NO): YES